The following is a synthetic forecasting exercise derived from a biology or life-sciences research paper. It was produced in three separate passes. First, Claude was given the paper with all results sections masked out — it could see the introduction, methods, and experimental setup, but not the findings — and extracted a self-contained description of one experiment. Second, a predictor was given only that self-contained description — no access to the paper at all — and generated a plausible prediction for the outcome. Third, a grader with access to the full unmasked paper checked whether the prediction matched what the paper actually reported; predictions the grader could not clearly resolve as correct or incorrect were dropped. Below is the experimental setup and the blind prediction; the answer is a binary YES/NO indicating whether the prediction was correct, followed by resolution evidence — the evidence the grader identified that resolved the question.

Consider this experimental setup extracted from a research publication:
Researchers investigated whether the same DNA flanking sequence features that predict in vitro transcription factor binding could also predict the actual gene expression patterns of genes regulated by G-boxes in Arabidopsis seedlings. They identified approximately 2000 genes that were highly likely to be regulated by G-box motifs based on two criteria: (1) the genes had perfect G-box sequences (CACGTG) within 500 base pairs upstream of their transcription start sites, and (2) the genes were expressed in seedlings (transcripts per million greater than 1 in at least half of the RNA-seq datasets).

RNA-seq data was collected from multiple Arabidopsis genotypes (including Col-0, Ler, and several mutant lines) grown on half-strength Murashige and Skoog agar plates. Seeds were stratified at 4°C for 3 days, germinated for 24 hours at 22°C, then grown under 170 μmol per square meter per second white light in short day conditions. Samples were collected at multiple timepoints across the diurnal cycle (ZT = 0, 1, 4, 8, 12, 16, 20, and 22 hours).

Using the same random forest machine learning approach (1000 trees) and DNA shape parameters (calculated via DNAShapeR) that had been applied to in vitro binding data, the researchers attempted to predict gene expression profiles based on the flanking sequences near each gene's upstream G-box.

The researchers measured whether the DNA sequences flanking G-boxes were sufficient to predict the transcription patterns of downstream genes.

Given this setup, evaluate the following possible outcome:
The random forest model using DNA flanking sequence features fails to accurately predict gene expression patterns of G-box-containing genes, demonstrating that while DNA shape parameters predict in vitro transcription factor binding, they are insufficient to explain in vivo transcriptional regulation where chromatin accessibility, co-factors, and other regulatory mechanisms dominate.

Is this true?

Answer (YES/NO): YES